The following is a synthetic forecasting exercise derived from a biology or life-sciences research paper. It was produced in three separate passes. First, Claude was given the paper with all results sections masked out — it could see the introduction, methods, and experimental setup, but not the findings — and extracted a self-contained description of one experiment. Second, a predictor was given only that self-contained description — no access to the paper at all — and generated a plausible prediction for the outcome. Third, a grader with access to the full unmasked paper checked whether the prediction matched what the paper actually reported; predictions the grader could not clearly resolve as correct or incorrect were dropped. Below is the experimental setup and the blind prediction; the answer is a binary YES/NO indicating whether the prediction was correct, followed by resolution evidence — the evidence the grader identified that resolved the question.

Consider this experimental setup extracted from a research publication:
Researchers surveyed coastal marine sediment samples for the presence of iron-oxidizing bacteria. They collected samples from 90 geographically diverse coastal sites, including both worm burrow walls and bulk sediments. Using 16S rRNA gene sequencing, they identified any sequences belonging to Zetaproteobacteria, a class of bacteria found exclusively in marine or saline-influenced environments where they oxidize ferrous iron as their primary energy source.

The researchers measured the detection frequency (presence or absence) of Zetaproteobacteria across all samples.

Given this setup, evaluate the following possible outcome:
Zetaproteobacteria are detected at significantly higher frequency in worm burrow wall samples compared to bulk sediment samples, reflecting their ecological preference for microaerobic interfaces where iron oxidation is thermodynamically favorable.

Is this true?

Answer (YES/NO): YES